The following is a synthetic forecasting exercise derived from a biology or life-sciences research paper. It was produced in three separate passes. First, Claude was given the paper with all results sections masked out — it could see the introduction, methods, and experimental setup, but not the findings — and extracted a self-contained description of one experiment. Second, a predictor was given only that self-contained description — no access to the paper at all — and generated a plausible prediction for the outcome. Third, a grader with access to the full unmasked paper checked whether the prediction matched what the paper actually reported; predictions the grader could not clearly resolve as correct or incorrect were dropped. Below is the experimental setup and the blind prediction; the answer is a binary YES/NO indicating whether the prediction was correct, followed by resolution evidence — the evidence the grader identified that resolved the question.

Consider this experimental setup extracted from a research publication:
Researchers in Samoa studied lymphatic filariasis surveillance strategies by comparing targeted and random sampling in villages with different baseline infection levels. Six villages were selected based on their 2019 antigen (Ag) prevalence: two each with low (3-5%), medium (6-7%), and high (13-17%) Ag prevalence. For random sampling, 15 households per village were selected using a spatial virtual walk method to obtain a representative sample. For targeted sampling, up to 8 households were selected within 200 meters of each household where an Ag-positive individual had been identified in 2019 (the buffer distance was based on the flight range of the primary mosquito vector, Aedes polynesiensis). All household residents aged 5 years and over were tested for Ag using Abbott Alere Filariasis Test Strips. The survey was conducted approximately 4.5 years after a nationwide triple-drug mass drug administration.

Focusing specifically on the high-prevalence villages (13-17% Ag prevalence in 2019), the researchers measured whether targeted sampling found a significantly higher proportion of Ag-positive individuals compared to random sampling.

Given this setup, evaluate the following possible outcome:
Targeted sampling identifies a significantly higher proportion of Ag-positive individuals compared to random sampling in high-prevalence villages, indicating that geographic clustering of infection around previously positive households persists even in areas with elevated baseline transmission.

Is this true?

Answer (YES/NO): YES